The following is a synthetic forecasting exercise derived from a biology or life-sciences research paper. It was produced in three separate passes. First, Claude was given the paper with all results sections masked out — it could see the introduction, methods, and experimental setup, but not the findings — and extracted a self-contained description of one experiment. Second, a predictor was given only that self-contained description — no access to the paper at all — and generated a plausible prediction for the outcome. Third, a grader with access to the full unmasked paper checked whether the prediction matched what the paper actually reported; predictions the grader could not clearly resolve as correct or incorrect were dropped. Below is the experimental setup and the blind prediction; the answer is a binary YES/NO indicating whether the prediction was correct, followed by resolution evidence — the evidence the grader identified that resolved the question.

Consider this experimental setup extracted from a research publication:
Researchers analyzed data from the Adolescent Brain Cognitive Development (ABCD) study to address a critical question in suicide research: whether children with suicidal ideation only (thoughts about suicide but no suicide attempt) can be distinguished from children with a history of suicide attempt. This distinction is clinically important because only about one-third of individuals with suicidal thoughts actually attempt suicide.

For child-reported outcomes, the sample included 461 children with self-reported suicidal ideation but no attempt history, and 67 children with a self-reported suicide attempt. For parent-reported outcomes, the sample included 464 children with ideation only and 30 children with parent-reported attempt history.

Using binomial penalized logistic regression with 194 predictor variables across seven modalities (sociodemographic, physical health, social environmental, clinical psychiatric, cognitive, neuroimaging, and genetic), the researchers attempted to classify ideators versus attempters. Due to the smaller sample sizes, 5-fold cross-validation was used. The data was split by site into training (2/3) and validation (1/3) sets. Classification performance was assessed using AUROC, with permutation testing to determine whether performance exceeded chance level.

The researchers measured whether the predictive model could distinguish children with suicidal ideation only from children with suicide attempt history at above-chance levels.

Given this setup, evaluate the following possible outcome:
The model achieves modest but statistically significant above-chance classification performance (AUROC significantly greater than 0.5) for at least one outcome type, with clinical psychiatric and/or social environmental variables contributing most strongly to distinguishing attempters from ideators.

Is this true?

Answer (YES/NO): NO